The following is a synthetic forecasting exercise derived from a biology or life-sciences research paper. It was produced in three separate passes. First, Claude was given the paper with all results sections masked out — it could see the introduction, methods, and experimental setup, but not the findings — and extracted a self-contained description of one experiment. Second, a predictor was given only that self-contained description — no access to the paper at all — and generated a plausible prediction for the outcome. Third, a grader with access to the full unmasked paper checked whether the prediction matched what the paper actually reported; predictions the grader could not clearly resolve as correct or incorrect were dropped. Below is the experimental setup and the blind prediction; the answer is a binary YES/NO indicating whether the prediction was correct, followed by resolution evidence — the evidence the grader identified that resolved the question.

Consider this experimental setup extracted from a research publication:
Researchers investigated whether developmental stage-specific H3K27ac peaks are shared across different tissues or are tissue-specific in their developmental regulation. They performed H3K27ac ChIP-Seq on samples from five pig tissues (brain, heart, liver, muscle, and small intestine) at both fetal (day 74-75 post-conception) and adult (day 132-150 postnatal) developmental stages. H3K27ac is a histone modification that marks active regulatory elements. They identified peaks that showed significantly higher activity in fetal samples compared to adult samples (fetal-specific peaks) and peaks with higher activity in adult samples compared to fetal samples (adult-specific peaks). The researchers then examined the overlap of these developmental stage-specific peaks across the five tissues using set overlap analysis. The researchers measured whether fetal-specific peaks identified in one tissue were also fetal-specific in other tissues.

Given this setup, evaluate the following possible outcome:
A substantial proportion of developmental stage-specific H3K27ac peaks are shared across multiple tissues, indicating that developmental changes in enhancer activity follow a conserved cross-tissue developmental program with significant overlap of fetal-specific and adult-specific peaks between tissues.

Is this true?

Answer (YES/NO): NO